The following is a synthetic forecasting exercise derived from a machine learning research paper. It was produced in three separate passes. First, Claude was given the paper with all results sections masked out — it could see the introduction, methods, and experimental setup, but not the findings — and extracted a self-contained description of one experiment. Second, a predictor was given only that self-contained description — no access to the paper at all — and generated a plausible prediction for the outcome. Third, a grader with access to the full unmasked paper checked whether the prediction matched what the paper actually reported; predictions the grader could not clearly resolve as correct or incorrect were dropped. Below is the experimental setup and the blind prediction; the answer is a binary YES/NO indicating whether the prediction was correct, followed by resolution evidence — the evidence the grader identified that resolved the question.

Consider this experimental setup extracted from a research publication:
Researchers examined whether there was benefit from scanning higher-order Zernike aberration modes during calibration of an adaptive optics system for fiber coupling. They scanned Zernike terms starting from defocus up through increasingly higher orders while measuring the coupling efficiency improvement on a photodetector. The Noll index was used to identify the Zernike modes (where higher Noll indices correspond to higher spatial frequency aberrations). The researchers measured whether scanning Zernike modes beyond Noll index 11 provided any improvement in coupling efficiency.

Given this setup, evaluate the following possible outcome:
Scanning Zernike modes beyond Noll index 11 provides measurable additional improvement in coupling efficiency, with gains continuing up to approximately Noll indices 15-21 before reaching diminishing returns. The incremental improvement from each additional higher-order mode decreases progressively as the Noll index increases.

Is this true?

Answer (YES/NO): NO